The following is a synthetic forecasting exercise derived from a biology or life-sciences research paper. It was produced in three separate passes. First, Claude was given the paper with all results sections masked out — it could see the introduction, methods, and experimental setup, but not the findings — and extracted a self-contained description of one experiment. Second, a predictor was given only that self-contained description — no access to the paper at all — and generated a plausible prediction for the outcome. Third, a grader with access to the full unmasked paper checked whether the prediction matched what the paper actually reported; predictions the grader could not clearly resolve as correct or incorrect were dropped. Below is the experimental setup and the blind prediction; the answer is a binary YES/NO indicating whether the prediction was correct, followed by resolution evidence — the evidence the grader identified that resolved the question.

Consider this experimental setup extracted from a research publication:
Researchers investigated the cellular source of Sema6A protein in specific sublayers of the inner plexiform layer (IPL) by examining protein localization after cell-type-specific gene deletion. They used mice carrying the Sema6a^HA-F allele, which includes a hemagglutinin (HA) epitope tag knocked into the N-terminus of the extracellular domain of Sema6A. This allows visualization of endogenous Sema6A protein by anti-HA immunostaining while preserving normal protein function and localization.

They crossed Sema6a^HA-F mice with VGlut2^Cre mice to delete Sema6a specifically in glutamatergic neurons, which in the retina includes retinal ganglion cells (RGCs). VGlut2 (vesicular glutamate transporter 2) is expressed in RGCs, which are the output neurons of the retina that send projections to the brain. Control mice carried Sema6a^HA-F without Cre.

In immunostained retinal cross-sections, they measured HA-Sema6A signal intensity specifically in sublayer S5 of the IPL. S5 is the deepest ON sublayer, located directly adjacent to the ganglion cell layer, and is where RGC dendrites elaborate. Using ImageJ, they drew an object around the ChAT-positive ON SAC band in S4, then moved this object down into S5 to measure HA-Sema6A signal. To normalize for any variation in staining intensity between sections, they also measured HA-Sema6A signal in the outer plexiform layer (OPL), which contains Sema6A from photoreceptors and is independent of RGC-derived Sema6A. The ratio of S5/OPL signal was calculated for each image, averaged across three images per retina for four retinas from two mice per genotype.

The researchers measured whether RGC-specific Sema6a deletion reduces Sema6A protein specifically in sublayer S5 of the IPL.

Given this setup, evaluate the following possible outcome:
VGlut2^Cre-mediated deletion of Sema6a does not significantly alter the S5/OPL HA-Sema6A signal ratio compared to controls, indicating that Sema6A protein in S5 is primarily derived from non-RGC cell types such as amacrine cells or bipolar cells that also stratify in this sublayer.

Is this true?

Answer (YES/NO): NO